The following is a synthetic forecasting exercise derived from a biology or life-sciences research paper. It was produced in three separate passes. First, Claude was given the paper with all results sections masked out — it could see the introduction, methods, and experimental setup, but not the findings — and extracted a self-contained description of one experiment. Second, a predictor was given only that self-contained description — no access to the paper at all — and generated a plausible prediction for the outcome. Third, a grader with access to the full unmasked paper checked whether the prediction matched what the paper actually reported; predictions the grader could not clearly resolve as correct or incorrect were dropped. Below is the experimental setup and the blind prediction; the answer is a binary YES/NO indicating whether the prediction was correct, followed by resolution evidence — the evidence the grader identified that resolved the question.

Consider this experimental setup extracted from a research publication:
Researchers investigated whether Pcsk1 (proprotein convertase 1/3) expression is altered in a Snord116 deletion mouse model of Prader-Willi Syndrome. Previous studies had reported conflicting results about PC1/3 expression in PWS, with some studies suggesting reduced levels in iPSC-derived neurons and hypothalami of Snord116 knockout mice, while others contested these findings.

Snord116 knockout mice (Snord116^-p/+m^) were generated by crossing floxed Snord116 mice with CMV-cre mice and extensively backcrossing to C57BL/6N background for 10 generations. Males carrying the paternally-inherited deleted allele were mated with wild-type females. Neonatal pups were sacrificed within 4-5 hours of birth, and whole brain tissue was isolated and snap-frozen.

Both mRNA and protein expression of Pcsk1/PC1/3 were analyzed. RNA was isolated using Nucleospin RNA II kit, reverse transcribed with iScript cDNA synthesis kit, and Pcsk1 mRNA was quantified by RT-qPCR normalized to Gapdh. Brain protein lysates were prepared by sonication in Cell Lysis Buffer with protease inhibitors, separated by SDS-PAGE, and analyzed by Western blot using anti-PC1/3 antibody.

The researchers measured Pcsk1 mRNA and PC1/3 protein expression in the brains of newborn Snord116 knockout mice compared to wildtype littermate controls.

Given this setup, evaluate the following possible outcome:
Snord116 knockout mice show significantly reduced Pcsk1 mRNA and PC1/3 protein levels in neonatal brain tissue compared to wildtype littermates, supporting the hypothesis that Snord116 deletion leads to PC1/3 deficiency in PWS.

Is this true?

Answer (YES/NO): NO